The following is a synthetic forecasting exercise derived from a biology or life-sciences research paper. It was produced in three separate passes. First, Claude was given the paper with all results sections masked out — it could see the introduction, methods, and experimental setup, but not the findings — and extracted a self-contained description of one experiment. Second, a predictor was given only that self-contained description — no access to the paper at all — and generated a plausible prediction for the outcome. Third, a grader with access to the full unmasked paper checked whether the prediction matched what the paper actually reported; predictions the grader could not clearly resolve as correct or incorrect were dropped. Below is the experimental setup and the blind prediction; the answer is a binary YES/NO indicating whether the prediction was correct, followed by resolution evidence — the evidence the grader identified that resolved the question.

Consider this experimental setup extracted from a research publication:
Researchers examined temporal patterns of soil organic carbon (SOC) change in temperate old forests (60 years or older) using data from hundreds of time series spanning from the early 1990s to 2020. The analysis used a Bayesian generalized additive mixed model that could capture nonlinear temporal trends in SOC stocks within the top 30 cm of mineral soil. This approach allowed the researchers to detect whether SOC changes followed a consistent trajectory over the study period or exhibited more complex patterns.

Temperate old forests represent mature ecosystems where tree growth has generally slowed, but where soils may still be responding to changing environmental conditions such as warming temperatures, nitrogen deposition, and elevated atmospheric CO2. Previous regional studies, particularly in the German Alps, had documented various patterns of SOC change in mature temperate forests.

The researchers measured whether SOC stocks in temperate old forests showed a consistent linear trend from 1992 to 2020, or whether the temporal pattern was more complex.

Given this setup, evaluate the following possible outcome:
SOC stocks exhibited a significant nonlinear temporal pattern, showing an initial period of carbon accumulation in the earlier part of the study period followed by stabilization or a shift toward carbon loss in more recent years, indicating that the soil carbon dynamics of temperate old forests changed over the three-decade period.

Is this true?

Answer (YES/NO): NO